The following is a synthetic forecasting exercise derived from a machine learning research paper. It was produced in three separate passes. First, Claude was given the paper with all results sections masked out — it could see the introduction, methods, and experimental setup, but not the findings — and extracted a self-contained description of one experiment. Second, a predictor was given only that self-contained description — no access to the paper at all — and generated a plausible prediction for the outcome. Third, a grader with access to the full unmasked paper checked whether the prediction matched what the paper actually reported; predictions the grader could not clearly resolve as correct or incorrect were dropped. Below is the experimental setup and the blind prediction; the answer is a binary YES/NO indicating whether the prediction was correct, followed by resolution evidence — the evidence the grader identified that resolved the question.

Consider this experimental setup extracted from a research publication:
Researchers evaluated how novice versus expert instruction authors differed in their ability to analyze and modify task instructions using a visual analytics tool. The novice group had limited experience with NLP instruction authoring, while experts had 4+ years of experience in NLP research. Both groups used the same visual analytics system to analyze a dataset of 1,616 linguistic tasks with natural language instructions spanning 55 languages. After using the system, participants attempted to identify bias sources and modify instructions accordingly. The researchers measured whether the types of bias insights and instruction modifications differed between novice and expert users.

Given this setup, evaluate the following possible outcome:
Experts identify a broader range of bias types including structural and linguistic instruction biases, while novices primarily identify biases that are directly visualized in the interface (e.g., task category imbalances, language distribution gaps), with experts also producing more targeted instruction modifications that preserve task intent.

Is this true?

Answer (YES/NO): NO